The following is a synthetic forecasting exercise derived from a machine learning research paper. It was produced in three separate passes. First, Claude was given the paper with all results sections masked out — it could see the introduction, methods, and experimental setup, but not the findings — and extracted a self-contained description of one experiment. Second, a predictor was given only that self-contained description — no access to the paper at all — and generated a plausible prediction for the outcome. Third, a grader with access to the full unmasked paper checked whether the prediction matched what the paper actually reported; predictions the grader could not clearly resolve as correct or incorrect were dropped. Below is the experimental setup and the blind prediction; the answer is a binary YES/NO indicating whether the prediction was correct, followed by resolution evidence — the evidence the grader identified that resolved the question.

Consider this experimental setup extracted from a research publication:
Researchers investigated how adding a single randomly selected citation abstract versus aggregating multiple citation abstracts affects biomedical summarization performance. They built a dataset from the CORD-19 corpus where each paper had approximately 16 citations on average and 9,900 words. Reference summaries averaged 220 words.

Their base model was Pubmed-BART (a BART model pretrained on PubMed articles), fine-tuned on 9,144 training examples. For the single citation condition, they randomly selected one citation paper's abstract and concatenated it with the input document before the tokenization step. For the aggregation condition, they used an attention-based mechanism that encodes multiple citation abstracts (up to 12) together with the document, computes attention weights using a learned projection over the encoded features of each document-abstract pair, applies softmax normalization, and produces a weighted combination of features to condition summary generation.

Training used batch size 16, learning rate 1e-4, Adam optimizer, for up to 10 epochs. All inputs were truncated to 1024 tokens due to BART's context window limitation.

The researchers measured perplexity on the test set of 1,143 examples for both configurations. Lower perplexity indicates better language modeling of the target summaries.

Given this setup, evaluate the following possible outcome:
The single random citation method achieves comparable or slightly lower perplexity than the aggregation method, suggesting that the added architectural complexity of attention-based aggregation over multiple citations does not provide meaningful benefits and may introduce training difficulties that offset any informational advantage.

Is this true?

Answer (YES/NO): NO